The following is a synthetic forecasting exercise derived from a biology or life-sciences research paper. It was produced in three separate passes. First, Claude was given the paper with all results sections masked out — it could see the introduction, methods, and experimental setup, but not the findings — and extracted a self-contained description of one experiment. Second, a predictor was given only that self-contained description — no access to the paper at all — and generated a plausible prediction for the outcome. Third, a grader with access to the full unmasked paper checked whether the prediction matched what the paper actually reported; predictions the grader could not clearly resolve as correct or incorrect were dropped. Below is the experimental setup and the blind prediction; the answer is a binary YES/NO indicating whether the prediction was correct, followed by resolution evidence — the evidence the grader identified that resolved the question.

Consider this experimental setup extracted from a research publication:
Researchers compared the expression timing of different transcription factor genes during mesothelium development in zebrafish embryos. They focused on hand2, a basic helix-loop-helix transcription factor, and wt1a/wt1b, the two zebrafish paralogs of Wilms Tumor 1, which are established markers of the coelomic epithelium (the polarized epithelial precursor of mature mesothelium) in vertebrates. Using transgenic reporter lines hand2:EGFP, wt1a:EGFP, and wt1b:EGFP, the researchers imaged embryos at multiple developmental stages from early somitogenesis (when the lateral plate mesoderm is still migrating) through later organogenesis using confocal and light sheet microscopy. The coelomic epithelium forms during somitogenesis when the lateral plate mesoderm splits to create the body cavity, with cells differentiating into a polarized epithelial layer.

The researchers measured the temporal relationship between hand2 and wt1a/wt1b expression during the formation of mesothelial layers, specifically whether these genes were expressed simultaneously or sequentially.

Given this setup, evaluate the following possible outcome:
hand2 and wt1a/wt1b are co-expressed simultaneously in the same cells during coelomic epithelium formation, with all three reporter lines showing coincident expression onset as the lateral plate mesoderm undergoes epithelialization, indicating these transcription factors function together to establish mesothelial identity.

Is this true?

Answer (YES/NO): NO